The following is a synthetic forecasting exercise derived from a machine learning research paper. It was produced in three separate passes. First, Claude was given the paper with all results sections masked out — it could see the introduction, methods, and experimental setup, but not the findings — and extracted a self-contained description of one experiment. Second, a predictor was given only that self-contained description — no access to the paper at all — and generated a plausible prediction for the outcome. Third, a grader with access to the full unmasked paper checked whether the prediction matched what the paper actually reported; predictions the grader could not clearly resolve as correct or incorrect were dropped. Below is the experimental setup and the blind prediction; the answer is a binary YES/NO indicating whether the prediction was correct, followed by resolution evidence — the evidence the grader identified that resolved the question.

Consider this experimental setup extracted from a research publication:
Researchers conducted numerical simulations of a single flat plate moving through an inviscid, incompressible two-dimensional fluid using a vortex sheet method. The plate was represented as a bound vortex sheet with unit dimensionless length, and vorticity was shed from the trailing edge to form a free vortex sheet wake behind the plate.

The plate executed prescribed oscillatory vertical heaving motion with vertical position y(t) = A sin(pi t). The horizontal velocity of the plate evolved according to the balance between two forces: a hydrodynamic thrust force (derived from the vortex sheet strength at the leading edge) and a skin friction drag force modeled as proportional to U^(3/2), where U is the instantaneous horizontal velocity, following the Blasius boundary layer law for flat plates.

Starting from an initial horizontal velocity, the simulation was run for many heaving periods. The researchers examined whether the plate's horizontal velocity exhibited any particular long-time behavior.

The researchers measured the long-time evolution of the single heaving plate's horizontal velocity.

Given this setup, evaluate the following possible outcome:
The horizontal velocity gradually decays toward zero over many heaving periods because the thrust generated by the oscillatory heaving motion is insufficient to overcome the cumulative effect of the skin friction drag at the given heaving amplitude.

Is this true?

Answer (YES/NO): NO